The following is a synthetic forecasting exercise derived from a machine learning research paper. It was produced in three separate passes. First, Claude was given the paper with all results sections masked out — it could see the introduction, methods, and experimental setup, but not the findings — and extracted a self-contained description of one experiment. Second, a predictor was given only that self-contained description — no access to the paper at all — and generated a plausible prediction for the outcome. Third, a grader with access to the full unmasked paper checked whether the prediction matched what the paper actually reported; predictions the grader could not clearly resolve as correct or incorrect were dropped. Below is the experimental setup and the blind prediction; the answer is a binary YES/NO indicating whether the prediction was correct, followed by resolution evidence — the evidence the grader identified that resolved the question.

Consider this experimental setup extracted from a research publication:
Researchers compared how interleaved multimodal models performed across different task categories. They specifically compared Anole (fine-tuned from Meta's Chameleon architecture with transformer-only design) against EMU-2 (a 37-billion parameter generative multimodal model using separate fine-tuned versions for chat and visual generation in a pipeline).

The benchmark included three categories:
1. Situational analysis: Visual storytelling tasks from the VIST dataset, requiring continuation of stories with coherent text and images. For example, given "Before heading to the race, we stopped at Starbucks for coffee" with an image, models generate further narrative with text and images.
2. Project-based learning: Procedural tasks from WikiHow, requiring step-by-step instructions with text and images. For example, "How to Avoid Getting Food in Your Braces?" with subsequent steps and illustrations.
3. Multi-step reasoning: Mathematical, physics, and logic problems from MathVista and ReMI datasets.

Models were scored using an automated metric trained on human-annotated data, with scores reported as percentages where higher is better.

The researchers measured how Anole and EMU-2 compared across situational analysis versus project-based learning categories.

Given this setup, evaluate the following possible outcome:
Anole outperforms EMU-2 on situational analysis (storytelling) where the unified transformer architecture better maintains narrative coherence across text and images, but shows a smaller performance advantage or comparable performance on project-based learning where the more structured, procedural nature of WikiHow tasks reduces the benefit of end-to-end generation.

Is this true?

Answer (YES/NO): NO